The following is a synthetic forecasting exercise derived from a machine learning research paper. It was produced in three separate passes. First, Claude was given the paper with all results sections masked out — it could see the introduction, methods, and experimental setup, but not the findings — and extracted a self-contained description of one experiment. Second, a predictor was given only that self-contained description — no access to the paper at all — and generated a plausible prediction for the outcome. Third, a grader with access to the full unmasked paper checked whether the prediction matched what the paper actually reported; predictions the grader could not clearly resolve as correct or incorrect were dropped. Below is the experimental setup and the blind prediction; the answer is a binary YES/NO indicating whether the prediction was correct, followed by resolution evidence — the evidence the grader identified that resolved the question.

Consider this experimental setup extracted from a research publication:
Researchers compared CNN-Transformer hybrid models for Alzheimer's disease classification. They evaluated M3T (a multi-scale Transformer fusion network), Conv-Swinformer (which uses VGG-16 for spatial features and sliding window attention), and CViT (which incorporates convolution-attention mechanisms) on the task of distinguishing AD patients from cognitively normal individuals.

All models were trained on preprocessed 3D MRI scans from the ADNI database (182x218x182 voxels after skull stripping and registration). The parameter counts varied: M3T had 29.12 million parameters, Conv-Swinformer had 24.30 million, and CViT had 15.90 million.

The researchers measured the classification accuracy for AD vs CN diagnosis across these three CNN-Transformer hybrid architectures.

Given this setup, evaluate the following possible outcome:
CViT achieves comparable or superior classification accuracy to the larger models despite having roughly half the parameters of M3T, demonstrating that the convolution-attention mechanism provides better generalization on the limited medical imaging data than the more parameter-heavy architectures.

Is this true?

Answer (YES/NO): NO